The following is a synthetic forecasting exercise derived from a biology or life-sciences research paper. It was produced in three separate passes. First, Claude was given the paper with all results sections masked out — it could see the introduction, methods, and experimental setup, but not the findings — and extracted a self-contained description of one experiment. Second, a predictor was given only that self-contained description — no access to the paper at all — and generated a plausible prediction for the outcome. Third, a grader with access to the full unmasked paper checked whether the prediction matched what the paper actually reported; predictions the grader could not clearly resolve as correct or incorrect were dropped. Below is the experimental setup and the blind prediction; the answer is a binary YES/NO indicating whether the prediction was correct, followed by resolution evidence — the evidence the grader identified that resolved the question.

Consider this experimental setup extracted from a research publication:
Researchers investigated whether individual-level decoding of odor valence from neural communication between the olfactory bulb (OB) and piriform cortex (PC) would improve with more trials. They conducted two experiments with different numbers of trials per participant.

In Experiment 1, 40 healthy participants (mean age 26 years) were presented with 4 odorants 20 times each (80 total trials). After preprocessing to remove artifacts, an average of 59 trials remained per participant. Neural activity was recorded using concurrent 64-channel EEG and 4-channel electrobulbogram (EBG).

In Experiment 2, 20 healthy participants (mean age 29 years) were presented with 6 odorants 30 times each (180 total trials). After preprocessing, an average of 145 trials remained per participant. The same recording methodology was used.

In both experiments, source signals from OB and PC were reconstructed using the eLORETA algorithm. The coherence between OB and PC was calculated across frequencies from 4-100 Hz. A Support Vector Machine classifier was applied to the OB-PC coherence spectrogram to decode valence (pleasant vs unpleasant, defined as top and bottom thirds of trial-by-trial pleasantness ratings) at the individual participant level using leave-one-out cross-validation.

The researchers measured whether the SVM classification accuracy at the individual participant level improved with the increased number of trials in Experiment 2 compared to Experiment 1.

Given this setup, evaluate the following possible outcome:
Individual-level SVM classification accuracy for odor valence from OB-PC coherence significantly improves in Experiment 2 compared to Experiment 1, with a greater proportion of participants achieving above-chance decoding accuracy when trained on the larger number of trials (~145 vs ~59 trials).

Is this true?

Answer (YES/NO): NO